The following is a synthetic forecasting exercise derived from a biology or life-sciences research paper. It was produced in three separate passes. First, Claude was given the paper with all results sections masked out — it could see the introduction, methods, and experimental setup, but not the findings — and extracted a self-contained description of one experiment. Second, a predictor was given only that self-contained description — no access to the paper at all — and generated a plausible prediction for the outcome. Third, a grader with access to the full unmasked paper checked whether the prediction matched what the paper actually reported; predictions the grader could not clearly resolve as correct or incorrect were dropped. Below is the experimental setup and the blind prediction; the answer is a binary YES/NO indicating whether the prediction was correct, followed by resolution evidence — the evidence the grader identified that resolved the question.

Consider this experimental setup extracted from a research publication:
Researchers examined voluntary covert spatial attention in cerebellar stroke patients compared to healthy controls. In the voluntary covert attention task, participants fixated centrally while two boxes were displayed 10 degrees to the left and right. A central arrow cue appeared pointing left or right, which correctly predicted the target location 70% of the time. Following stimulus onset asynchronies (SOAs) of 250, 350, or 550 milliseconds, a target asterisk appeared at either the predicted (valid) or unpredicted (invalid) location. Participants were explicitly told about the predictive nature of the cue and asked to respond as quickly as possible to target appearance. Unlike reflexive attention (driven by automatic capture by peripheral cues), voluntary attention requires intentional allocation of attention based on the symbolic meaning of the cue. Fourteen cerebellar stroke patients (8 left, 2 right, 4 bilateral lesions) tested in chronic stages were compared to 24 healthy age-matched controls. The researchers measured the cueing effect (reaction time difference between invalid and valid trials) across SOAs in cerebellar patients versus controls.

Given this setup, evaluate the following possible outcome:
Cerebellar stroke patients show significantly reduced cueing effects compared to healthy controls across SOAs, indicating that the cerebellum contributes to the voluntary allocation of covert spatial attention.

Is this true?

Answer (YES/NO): NO